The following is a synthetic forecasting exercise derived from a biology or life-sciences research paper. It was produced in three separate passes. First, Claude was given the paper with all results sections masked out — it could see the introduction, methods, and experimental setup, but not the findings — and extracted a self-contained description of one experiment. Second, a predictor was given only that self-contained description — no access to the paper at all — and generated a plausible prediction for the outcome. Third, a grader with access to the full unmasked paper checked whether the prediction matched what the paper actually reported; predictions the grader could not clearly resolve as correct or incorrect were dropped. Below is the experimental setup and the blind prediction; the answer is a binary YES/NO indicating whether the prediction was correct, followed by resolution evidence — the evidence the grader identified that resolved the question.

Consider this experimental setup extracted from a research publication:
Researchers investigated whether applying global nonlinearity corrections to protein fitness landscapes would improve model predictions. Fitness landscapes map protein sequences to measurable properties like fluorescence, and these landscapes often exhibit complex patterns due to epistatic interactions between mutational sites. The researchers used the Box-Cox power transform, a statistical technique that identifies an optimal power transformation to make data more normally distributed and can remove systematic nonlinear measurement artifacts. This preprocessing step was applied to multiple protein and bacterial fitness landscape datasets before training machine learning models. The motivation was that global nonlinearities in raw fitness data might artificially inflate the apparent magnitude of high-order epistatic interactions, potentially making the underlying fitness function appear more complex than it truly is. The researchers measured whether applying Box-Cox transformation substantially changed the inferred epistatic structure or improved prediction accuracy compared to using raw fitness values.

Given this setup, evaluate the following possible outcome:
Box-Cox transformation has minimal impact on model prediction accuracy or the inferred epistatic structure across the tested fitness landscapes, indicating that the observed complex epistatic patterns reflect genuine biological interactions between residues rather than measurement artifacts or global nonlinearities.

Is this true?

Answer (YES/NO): YES